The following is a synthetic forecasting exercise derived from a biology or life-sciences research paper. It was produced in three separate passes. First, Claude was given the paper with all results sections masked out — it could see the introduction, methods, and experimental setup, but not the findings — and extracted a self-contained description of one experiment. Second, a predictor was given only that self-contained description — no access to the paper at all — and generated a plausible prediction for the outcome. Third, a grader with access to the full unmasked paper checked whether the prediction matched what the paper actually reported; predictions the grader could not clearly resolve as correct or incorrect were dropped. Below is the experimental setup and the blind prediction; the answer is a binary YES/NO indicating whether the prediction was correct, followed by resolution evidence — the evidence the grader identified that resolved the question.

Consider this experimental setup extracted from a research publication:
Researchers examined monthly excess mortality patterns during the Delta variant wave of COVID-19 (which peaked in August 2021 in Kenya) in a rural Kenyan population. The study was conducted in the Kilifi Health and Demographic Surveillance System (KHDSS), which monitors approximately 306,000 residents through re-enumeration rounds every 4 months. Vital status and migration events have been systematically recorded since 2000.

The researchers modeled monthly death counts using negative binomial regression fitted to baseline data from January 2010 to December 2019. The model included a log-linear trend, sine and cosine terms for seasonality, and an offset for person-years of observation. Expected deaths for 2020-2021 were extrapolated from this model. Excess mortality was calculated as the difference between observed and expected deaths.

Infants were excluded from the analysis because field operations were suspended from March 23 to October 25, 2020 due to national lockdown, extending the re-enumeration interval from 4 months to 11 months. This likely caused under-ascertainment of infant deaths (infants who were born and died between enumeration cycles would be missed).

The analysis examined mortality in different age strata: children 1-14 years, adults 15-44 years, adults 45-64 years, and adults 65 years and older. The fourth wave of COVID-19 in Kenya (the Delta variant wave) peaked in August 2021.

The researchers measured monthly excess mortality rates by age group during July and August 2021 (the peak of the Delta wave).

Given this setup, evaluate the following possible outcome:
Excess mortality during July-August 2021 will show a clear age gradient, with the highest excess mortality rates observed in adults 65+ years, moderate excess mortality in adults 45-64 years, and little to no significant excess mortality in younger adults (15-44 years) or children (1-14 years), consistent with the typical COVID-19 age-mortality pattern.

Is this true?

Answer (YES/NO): NO